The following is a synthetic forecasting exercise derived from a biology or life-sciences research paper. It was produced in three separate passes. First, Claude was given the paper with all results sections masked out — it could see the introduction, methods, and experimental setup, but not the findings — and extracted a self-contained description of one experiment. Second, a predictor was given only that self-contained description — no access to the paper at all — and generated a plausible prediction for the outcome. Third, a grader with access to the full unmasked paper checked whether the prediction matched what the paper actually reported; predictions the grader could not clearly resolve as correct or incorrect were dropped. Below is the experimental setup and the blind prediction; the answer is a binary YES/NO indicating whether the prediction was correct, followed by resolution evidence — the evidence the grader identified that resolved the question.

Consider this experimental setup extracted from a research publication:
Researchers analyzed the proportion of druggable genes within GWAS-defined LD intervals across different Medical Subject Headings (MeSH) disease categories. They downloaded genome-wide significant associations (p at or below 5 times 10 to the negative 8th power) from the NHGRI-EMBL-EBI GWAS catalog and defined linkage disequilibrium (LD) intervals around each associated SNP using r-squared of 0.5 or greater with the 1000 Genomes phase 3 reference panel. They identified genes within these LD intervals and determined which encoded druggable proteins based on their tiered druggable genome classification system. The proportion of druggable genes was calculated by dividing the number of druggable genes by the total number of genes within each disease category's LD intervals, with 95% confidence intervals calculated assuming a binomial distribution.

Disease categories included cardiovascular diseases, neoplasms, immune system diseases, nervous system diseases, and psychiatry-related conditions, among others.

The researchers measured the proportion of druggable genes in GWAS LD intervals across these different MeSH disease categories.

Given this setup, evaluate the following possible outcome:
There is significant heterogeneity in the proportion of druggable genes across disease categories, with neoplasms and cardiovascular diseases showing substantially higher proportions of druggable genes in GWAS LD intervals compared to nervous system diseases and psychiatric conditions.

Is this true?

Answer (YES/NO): NO